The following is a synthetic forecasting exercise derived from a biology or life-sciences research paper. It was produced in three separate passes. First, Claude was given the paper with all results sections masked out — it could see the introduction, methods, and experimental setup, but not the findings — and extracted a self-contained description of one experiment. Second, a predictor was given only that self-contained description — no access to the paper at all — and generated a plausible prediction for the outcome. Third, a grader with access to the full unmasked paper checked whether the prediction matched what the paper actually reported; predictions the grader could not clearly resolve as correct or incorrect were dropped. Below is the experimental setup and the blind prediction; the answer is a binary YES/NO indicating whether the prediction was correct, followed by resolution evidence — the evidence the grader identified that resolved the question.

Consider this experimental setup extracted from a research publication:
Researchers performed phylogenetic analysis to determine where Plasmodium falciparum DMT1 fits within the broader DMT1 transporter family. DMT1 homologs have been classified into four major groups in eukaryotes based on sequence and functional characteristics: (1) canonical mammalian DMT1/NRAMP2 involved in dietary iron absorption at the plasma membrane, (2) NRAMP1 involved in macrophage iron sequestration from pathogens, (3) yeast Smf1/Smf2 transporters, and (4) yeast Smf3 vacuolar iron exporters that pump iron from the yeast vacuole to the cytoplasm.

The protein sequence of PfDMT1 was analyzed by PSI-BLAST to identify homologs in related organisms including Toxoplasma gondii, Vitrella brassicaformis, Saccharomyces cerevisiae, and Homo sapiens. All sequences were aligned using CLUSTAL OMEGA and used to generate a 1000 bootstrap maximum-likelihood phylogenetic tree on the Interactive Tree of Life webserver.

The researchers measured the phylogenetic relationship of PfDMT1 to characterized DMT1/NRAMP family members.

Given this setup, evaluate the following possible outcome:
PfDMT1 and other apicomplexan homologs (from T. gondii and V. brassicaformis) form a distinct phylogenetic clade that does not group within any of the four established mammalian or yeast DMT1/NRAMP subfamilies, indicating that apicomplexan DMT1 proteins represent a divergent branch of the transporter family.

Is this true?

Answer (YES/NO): NO